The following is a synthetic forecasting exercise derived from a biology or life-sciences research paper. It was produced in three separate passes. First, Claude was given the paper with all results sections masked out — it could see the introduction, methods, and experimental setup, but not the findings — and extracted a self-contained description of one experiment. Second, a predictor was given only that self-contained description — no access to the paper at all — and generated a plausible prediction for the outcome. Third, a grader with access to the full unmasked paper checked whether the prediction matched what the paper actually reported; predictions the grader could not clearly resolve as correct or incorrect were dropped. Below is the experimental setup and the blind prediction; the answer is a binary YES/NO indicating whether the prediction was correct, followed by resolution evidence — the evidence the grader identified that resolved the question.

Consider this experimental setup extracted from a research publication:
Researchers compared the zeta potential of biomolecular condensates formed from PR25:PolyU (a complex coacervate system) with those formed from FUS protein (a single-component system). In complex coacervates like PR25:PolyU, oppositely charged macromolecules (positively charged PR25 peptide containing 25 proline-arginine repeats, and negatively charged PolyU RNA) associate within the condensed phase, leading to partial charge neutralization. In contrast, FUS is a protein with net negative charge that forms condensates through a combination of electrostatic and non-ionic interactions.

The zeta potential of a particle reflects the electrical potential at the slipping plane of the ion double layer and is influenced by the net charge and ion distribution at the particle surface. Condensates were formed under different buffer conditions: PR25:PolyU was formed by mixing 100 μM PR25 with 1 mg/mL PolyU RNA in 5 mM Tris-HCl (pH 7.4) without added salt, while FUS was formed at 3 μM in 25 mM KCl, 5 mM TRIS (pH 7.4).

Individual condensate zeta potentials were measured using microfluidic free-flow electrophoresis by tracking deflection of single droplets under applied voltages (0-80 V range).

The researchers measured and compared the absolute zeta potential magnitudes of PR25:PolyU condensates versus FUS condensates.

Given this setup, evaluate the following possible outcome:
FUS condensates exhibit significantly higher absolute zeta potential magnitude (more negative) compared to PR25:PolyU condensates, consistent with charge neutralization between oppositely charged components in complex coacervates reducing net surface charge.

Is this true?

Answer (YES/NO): NO